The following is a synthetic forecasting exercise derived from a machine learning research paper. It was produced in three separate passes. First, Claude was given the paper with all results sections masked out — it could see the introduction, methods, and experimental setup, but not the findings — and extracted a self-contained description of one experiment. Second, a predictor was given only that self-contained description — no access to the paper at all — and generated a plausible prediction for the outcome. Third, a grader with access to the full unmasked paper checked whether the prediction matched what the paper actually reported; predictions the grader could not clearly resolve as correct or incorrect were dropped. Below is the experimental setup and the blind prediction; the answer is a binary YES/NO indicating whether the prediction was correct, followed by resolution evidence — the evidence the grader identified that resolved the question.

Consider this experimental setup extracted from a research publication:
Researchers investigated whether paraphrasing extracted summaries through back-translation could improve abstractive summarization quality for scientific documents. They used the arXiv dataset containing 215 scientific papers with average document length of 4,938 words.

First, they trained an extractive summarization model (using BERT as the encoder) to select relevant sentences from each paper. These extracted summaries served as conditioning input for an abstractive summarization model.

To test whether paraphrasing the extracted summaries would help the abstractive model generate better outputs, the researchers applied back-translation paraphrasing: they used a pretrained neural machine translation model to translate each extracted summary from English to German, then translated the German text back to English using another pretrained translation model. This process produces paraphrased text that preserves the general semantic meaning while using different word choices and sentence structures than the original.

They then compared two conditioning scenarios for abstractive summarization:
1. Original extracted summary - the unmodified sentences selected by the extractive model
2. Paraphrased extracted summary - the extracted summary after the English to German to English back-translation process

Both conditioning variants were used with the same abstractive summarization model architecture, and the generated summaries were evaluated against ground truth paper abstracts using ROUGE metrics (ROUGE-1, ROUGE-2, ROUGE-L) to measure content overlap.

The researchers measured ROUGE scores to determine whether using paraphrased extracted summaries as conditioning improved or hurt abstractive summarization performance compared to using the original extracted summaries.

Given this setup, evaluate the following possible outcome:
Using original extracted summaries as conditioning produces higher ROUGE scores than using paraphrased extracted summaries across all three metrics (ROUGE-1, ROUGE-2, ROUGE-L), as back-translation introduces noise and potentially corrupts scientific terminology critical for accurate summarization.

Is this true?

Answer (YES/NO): YES